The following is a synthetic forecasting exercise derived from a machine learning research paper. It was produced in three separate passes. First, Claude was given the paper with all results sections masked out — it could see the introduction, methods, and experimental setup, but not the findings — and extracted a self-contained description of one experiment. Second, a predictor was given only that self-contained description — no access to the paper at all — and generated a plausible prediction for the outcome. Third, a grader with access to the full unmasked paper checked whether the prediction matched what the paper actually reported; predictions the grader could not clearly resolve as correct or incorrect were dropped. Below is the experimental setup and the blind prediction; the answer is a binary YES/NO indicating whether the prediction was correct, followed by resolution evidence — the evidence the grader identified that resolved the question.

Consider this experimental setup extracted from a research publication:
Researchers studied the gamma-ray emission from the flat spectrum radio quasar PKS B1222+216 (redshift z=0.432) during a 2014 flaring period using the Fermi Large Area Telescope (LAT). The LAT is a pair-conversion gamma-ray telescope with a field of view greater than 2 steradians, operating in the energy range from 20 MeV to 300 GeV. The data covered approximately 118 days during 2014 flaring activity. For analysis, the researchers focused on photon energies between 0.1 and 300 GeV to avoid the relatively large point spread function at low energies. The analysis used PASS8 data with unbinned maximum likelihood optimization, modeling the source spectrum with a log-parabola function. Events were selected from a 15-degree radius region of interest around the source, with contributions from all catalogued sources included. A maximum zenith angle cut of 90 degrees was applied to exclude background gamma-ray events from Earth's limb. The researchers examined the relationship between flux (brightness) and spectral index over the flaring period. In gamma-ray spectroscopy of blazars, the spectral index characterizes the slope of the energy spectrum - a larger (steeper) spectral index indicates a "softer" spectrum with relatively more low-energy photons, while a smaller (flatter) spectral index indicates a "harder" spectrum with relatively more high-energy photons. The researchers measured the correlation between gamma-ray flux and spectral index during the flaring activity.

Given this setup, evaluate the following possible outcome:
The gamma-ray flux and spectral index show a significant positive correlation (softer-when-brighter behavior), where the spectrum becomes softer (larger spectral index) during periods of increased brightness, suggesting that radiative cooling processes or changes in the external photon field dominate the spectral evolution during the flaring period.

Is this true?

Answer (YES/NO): NO